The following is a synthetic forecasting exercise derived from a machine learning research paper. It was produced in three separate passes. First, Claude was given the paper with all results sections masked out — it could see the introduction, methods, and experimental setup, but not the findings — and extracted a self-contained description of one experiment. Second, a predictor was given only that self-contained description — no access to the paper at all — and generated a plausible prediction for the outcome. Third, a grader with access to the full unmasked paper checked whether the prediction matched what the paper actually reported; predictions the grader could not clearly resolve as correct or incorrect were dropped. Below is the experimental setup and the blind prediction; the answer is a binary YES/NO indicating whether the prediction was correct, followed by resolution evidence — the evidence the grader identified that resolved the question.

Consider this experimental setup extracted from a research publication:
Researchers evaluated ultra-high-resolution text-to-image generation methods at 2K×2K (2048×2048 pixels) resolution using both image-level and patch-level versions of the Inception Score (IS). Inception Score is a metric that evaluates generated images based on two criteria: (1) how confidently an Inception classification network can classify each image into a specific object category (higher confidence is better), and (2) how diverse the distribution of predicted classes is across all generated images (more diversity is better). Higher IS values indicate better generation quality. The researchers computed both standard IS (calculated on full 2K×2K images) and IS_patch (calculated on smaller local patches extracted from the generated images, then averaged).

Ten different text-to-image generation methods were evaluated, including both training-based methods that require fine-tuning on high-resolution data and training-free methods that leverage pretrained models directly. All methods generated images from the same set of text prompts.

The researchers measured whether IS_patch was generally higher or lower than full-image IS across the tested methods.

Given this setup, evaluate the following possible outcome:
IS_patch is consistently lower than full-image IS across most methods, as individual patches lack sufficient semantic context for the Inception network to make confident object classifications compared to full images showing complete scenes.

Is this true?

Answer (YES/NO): YES